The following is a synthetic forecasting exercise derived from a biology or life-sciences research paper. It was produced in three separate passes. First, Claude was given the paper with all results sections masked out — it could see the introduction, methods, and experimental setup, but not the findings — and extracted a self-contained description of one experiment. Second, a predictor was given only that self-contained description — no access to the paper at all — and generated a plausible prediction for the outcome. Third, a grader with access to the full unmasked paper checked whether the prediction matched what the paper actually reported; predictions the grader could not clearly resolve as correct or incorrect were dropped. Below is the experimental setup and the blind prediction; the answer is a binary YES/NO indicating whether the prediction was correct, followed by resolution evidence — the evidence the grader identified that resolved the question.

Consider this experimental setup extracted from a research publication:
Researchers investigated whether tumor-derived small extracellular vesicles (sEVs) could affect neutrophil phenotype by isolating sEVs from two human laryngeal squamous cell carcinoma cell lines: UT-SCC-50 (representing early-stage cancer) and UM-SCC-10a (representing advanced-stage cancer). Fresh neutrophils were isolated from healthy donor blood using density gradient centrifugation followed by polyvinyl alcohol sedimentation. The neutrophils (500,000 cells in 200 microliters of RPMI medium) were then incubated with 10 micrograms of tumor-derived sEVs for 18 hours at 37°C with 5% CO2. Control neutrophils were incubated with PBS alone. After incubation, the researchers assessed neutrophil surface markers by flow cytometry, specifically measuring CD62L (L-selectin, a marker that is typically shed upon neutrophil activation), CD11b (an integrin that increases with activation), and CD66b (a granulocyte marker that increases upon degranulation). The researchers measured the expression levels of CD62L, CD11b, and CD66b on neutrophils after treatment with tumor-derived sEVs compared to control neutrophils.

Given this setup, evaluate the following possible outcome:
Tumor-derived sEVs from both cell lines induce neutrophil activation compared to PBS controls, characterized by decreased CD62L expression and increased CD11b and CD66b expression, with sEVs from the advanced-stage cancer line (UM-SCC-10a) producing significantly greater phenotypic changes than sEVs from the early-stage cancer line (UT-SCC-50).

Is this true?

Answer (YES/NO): NO